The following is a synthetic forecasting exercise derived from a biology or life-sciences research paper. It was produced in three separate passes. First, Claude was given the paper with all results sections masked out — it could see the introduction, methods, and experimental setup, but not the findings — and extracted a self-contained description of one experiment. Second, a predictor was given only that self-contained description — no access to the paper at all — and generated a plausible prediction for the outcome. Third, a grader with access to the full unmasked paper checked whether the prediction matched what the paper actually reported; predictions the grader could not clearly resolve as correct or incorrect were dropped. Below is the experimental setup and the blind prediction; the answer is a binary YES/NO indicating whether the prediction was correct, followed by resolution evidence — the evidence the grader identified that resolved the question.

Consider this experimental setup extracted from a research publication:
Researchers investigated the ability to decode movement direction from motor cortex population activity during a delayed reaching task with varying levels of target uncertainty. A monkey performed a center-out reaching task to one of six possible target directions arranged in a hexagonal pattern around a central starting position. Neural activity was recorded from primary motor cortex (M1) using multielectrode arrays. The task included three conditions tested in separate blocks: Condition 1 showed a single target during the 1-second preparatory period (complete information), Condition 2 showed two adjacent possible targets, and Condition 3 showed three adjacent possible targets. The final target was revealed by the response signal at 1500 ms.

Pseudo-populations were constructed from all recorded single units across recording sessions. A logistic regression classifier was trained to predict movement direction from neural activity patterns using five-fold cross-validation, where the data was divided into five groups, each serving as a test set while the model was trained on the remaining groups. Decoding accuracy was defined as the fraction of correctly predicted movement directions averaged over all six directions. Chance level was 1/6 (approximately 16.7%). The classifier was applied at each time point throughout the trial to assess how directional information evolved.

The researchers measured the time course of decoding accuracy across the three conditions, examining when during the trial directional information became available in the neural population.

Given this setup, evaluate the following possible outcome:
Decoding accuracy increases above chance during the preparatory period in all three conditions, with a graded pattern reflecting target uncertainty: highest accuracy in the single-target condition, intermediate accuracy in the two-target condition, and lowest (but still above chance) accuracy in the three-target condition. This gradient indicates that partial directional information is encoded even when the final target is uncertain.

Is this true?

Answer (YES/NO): YES